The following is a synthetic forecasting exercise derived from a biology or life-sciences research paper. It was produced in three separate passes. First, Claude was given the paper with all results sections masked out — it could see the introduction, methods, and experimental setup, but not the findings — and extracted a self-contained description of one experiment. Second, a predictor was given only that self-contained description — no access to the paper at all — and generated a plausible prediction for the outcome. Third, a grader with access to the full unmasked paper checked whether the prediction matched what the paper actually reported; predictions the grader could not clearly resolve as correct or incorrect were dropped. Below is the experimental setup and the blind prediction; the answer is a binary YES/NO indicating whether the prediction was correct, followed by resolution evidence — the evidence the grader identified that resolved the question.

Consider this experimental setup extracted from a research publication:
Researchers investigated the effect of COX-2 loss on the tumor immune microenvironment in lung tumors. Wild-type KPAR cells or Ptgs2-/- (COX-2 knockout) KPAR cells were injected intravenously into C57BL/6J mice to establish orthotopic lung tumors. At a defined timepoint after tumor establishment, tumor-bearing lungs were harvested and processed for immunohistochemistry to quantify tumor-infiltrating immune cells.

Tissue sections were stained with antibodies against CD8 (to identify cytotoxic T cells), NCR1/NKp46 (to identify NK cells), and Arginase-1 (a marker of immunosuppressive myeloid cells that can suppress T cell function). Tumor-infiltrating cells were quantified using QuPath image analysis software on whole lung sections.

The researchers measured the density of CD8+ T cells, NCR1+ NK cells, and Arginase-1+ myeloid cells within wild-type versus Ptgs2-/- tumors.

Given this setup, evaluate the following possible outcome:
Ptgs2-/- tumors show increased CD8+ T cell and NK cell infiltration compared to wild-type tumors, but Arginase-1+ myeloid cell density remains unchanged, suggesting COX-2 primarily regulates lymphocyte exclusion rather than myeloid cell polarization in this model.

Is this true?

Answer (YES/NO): NO